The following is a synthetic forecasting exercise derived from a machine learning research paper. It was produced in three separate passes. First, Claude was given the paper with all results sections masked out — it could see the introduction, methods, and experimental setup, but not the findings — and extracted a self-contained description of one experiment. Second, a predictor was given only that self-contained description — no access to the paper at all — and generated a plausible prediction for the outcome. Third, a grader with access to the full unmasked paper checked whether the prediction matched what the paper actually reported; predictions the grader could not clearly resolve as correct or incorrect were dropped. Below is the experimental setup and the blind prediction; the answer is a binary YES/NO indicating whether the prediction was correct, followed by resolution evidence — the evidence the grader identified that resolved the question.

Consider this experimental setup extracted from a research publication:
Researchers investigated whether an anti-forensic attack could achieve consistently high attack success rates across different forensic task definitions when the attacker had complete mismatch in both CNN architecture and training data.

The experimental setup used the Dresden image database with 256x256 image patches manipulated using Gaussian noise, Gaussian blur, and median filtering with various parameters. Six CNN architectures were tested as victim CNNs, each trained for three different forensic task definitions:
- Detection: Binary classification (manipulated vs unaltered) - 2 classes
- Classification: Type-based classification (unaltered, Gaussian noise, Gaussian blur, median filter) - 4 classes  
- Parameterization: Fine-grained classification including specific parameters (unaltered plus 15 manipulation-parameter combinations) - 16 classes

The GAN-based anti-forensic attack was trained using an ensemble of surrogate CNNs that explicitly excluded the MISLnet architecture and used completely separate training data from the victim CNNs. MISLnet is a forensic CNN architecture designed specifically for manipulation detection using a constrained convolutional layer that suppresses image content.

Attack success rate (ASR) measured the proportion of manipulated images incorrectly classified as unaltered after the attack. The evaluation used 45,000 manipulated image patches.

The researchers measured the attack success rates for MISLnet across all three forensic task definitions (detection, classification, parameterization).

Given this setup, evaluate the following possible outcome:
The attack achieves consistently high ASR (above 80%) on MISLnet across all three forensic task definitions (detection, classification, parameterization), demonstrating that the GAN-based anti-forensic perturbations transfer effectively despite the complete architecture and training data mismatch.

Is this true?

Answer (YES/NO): NO